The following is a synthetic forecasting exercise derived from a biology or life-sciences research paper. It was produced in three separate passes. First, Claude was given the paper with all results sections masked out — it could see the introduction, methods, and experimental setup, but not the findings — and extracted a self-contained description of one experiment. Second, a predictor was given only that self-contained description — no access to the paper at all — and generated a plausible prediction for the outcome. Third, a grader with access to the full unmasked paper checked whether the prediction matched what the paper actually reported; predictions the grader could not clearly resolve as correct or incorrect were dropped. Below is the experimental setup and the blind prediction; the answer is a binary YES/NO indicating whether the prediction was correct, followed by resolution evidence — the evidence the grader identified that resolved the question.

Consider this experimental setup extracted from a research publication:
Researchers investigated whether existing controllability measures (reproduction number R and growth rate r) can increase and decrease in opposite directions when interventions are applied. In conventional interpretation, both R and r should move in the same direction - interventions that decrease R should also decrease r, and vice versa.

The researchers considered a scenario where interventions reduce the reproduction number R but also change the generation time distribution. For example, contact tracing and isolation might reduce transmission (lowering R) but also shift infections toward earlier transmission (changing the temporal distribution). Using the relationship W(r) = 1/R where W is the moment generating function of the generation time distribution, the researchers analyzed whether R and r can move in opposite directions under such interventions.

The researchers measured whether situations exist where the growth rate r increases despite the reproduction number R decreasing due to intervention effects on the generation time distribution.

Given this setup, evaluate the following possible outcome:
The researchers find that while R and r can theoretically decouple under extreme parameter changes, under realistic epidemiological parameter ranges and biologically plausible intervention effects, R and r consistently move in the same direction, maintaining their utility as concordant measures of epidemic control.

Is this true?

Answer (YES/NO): NO